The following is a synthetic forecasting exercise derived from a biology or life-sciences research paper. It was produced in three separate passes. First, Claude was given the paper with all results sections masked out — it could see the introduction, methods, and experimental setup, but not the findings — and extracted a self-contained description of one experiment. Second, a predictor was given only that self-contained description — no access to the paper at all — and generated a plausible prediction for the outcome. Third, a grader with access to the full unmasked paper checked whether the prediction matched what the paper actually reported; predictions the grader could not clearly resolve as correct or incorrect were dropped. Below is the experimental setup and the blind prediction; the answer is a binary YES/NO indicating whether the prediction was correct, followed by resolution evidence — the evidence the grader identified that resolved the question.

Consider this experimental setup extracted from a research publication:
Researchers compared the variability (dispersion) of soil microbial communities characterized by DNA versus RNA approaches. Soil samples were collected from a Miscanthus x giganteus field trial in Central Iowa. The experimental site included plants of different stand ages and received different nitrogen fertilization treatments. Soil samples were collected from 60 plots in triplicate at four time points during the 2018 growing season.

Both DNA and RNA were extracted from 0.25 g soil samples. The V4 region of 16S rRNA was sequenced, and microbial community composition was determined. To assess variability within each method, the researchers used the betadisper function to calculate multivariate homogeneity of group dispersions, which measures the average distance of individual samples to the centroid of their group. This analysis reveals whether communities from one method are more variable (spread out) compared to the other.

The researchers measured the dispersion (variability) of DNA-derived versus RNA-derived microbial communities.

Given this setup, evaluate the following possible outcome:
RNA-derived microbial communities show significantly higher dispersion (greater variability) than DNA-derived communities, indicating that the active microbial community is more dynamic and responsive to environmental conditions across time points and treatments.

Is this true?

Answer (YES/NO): YES